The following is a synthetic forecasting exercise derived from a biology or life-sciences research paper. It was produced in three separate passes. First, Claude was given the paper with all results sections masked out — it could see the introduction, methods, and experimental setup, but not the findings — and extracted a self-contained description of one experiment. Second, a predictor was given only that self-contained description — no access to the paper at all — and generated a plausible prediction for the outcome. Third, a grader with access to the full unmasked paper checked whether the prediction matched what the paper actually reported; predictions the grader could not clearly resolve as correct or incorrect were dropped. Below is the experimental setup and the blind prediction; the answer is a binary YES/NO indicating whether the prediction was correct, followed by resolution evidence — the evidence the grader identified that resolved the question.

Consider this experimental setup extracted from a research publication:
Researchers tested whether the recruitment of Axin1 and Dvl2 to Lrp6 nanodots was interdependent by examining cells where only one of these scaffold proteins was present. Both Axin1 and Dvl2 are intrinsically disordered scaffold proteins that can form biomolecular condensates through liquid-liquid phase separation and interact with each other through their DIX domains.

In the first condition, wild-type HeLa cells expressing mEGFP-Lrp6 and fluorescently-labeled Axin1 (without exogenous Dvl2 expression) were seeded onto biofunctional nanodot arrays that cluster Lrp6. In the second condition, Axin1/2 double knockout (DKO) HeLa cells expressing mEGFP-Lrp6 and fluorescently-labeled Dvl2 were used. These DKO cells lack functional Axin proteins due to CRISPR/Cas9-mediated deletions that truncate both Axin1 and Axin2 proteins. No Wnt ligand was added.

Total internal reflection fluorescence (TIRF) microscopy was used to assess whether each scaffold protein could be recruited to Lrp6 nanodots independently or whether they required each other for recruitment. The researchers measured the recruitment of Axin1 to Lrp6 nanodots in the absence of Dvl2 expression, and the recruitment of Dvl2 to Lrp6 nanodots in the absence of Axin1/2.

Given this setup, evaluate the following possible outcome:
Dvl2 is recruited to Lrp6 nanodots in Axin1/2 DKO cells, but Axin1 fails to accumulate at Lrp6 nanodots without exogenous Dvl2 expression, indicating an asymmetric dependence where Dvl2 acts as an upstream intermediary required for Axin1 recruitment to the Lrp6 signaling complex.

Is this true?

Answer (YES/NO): NO